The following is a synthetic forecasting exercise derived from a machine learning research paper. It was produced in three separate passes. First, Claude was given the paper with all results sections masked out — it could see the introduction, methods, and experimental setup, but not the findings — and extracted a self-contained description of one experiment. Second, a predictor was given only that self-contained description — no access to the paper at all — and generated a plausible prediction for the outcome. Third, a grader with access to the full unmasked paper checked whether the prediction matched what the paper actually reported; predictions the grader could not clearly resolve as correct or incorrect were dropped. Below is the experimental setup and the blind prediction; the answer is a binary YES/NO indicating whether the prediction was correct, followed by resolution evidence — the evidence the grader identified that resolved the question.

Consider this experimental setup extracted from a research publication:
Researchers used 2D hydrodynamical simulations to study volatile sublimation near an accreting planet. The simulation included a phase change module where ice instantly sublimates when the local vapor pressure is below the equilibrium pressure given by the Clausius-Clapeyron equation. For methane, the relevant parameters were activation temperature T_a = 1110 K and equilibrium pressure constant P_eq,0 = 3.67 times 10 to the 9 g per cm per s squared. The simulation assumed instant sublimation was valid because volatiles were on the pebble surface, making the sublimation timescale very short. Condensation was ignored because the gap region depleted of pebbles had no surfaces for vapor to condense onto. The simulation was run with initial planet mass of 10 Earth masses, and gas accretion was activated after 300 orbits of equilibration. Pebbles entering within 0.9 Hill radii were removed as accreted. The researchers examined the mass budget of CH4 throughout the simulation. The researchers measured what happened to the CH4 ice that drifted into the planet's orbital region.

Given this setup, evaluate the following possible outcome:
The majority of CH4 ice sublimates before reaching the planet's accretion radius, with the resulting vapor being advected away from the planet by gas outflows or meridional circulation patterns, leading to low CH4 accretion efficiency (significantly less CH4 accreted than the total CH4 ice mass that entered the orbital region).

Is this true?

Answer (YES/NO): YES